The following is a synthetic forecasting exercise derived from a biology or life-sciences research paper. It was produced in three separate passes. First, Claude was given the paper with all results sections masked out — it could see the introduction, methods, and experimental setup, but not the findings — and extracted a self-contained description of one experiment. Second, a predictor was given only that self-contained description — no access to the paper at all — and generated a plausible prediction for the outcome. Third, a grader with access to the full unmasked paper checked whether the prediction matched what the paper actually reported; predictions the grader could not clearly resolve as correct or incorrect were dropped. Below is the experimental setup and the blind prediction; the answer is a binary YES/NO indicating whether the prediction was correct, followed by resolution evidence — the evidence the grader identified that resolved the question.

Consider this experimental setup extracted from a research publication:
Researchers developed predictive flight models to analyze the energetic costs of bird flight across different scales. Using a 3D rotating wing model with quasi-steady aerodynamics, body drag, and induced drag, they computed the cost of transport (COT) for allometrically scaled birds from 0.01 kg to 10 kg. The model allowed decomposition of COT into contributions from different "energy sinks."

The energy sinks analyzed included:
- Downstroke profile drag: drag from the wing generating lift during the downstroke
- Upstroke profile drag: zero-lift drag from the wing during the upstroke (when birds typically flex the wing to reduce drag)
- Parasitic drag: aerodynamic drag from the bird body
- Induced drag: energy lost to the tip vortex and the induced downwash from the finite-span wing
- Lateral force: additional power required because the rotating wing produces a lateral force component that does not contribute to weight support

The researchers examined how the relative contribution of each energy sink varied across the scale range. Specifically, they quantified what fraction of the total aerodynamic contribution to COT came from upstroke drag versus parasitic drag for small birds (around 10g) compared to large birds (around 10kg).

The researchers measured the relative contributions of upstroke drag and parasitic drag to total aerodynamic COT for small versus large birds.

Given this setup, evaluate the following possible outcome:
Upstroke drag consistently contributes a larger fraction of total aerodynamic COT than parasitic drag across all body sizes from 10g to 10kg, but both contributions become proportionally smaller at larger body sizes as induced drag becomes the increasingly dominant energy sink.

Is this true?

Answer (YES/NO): NO